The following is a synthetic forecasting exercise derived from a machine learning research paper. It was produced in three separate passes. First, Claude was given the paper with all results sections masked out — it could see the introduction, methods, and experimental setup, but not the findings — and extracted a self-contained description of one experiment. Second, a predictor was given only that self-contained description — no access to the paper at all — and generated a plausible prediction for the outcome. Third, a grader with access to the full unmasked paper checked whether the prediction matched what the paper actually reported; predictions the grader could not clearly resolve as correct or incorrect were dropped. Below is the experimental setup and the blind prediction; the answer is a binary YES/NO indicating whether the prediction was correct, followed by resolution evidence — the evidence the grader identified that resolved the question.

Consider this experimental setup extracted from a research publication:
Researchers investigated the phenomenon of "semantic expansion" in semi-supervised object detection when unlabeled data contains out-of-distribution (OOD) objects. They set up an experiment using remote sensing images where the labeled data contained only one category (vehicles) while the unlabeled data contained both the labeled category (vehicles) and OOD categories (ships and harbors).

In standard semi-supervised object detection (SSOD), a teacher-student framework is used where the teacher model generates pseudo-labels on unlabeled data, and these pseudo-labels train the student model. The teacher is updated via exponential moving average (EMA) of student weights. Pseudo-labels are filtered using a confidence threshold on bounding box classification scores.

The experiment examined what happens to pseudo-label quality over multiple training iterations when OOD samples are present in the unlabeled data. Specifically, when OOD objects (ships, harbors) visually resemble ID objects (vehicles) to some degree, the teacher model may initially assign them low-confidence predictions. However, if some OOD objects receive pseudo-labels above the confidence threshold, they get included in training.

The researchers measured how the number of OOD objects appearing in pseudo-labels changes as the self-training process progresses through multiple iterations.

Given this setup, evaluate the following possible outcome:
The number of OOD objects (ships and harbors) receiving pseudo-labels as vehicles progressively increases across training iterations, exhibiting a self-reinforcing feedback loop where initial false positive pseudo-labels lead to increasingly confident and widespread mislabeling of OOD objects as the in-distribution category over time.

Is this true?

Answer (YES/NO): YES